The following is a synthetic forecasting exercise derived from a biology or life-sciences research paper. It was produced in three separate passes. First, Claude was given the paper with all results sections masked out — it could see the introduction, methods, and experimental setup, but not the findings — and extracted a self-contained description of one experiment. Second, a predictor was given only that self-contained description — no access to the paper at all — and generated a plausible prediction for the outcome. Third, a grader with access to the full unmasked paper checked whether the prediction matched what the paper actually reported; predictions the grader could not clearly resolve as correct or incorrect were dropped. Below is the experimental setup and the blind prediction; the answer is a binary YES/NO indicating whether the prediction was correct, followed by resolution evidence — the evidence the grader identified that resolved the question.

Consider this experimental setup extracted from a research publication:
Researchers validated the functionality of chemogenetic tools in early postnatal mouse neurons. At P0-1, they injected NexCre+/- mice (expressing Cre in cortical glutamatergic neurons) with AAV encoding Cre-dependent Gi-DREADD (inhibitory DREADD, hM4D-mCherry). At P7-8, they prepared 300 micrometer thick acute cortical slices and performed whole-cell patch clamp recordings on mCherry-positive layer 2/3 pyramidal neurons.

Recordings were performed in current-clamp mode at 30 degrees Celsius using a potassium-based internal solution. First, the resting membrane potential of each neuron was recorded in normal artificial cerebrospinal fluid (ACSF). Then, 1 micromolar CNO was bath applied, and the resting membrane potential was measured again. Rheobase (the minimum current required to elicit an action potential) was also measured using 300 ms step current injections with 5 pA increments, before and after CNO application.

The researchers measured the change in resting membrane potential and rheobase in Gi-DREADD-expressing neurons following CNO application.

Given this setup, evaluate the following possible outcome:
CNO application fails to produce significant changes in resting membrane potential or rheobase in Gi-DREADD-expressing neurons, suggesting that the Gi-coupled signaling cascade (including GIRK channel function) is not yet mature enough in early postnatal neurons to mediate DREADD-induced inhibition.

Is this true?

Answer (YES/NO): NO